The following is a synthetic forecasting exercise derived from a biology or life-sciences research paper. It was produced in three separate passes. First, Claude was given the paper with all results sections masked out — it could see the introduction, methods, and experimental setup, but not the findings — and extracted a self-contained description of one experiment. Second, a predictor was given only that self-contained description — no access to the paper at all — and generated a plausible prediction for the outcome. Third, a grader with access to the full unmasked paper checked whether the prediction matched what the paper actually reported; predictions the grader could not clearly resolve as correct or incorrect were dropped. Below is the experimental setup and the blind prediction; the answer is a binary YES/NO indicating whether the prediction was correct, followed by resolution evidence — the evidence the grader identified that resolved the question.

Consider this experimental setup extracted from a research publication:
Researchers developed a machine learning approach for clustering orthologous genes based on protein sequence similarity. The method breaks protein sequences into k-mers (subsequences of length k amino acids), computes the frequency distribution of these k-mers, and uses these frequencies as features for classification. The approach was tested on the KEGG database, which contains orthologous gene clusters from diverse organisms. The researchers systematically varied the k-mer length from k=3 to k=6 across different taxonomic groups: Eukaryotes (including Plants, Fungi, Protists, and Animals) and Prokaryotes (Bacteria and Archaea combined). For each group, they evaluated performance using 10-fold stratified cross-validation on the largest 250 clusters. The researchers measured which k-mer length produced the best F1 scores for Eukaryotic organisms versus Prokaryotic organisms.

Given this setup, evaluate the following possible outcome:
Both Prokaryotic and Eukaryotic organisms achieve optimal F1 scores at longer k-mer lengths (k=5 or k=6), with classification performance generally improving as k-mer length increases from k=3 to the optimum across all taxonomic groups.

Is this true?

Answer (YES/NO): YES